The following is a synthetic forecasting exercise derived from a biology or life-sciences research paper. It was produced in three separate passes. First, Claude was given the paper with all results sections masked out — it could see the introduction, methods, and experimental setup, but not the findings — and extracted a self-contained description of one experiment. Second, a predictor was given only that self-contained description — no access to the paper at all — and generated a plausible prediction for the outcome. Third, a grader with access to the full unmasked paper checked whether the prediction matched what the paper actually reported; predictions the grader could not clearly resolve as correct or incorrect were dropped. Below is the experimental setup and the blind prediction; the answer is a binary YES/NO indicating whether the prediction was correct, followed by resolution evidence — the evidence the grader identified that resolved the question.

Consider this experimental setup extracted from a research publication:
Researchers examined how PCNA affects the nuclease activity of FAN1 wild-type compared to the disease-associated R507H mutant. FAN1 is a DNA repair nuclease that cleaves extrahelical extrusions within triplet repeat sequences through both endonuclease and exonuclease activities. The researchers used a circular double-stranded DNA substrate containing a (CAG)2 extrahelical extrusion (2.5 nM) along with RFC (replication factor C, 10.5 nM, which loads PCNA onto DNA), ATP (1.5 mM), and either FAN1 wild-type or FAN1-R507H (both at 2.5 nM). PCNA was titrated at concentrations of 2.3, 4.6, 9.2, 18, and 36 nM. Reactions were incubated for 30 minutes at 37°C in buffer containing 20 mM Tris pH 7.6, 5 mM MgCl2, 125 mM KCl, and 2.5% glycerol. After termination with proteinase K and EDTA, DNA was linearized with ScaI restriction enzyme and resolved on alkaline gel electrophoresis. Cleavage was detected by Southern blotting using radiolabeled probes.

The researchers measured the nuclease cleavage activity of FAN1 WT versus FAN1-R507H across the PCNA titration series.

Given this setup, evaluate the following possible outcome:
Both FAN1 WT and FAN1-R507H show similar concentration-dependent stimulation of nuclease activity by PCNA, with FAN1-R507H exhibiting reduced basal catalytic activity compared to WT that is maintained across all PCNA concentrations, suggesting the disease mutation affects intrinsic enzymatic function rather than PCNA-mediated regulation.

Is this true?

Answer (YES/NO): NO